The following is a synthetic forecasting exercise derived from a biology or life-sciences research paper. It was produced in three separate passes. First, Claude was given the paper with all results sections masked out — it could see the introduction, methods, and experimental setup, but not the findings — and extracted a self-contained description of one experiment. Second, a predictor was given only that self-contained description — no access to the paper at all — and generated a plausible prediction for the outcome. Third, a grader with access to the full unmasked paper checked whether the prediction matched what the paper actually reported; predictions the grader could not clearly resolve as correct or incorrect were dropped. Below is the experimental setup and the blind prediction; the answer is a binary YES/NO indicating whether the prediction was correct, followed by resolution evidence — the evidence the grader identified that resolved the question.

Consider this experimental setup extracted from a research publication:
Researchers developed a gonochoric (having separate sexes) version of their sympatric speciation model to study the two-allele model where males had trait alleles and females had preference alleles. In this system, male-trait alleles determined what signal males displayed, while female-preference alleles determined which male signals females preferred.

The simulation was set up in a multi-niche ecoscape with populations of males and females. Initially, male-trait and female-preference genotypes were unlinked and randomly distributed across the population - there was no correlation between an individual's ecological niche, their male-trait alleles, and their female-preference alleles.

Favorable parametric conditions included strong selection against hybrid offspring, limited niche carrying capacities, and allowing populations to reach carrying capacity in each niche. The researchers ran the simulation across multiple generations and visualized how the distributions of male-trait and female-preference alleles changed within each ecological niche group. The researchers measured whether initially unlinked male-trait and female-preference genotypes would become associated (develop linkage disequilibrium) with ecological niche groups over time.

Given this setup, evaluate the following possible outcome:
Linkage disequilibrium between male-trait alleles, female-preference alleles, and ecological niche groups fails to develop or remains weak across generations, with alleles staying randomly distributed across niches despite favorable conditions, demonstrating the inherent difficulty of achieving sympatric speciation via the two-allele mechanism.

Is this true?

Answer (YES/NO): NO